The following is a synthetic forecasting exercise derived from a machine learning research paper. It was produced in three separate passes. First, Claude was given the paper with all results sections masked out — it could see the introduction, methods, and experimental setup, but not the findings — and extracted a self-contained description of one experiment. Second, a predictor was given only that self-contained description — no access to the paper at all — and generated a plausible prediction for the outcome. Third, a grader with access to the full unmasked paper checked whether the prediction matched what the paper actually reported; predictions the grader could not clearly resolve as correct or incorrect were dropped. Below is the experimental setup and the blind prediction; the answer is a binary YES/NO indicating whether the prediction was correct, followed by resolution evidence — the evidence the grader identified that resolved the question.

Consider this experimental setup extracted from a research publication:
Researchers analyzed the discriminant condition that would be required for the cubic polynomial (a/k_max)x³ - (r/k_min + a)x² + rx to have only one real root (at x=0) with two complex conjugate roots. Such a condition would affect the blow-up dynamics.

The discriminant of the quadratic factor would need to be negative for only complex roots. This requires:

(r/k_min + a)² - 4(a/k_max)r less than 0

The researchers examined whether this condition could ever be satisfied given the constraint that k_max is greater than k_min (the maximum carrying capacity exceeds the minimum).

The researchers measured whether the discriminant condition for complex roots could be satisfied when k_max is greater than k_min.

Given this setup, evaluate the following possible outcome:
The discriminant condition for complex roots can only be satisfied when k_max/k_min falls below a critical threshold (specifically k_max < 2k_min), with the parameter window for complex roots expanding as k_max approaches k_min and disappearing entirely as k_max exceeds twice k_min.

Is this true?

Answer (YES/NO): NO